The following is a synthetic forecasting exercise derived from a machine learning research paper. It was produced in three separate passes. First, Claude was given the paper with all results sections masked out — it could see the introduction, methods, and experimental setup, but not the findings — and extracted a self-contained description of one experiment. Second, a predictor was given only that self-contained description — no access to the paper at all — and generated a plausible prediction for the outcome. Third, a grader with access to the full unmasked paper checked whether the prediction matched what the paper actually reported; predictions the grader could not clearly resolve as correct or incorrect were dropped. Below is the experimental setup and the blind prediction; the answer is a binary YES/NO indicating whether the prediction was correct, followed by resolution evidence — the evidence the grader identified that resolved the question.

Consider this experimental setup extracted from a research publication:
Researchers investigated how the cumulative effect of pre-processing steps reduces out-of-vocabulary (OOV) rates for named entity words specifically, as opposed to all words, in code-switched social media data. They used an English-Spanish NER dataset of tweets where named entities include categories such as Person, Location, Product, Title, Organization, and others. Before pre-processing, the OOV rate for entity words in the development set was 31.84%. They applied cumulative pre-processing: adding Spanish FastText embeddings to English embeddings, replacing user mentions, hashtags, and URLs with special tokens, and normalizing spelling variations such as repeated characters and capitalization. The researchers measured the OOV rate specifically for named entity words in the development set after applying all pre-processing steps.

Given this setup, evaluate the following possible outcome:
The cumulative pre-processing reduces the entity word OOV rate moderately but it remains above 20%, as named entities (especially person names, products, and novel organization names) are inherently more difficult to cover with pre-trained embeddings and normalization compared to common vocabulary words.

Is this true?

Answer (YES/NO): NO